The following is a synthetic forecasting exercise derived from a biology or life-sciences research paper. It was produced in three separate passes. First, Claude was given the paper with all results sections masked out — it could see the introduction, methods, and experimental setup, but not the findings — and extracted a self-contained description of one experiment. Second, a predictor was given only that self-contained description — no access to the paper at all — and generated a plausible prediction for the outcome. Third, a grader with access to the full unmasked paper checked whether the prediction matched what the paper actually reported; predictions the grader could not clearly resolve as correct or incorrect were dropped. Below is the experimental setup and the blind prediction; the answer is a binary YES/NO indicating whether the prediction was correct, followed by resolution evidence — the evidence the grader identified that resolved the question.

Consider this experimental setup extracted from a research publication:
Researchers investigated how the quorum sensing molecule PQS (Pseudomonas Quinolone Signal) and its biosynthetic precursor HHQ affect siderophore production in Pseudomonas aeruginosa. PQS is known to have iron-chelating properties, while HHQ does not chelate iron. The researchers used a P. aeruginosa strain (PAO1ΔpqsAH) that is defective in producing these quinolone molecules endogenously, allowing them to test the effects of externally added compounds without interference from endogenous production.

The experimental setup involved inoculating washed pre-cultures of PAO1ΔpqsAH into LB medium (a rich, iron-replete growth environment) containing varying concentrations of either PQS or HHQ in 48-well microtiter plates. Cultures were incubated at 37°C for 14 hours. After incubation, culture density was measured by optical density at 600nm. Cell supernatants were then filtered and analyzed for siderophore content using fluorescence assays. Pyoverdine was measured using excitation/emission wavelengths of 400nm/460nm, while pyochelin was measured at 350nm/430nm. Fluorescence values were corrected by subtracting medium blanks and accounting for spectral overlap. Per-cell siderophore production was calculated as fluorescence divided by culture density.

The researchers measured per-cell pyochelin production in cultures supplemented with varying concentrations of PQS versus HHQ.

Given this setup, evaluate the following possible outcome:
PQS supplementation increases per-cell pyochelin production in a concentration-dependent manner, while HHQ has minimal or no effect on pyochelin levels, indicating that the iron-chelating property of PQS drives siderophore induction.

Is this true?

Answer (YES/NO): YES